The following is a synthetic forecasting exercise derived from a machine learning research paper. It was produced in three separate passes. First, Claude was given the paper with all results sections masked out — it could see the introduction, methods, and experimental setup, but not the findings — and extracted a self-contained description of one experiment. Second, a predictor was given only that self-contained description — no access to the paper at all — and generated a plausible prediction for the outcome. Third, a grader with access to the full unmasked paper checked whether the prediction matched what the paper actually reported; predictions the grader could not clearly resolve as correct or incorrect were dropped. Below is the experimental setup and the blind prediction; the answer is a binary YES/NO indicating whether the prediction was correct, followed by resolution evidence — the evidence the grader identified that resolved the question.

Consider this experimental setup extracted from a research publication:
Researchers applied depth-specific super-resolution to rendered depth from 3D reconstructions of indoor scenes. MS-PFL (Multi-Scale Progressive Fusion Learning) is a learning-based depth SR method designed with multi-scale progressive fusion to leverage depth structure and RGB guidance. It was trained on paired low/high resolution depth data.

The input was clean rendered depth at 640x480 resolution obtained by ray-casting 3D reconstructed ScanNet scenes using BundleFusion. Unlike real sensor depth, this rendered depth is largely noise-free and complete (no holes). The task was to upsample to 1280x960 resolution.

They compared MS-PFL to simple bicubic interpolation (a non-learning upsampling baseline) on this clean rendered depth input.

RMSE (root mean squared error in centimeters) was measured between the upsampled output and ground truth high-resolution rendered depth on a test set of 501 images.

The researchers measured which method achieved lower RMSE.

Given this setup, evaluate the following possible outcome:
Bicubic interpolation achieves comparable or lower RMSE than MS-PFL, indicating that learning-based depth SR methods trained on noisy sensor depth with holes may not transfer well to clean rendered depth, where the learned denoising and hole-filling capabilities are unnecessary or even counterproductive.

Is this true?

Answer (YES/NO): YES